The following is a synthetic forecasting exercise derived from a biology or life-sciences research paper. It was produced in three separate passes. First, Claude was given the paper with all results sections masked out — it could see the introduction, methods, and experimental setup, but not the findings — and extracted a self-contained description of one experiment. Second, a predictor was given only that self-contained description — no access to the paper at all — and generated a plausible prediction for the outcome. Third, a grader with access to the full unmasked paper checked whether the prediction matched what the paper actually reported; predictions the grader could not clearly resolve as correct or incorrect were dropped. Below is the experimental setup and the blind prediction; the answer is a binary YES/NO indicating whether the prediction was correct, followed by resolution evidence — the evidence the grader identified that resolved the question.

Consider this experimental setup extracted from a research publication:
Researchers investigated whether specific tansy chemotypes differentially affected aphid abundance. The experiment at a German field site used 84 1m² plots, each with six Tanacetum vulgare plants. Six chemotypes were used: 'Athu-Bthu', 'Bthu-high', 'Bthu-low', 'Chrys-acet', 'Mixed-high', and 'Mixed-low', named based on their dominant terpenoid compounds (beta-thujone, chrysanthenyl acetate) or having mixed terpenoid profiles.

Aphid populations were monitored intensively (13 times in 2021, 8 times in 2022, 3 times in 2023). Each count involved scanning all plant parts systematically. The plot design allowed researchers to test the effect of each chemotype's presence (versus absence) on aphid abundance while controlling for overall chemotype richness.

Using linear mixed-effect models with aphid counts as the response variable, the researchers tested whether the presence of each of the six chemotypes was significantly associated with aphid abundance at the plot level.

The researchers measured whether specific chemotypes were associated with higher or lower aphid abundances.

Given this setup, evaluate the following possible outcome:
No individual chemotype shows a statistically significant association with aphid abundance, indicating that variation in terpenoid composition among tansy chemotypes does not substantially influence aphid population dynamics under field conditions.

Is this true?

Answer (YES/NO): NO